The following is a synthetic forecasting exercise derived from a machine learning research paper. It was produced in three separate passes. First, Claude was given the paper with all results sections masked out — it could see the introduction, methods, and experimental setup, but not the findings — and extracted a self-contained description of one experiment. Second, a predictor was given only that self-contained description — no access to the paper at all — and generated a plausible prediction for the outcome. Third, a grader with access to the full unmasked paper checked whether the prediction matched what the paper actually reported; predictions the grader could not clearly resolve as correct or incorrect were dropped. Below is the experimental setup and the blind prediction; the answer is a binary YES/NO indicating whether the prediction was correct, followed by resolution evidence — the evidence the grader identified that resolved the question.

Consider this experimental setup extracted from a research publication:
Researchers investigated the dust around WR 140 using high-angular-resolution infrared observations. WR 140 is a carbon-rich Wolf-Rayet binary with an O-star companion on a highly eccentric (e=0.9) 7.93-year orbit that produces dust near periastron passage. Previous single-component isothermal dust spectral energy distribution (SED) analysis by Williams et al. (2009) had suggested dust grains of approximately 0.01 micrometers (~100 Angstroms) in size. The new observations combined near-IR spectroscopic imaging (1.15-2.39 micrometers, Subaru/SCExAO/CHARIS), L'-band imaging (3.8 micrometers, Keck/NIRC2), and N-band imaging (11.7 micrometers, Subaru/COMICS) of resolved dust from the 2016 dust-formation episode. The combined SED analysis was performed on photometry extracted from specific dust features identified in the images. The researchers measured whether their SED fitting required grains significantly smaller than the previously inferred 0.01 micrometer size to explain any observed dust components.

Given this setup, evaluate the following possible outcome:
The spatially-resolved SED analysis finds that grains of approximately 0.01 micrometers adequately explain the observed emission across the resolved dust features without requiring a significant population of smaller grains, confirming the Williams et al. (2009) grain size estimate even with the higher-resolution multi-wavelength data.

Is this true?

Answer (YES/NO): NO